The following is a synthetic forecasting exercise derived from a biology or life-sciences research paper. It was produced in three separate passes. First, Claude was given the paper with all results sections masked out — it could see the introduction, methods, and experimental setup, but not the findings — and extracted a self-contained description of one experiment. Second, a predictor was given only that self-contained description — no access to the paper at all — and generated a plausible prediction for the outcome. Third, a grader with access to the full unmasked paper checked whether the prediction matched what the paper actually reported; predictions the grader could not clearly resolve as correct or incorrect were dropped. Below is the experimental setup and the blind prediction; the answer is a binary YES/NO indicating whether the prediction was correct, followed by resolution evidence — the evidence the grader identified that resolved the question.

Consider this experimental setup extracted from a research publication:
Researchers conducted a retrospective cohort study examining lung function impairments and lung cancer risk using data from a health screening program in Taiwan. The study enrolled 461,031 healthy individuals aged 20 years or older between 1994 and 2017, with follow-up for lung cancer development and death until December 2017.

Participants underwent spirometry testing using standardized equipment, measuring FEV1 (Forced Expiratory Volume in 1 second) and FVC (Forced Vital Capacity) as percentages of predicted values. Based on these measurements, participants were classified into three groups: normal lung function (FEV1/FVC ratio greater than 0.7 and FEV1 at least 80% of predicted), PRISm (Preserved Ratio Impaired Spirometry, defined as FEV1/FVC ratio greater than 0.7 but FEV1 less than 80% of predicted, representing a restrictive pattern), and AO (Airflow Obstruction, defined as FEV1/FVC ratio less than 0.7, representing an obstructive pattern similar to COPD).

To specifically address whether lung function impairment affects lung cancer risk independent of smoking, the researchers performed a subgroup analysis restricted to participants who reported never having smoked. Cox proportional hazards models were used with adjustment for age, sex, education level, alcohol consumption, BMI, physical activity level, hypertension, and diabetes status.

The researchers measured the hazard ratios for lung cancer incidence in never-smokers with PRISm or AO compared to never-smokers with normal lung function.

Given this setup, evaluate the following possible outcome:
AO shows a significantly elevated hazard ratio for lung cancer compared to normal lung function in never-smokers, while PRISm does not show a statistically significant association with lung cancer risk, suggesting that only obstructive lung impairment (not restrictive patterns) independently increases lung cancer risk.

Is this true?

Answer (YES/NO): NO